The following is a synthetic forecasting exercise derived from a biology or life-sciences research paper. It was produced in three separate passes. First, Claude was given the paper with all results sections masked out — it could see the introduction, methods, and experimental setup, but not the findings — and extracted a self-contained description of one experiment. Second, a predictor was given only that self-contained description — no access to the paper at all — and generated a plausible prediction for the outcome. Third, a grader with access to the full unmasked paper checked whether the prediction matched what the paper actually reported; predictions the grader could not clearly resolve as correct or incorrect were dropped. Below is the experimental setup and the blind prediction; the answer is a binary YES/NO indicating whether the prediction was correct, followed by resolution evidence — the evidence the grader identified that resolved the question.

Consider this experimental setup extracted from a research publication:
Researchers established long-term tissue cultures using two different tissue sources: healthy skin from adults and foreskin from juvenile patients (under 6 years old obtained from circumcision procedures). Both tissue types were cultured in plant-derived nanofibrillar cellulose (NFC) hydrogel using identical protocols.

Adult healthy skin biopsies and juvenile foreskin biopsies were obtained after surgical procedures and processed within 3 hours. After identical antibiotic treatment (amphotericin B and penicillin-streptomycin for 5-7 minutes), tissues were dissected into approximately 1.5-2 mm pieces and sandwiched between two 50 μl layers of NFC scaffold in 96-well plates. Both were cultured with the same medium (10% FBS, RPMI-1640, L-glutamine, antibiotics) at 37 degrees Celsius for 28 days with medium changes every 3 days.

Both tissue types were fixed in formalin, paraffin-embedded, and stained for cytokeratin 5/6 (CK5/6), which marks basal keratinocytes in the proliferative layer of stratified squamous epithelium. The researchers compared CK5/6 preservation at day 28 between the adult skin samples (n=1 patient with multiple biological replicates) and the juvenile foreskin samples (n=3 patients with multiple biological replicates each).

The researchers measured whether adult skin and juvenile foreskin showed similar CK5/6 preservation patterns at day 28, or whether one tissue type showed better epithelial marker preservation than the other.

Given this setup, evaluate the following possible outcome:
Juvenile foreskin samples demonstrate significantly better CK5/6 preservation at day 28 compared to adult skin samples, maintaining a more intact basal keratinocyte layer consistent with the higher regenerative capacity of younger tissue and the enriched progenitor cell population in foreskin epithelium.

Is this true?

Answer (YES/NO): NO